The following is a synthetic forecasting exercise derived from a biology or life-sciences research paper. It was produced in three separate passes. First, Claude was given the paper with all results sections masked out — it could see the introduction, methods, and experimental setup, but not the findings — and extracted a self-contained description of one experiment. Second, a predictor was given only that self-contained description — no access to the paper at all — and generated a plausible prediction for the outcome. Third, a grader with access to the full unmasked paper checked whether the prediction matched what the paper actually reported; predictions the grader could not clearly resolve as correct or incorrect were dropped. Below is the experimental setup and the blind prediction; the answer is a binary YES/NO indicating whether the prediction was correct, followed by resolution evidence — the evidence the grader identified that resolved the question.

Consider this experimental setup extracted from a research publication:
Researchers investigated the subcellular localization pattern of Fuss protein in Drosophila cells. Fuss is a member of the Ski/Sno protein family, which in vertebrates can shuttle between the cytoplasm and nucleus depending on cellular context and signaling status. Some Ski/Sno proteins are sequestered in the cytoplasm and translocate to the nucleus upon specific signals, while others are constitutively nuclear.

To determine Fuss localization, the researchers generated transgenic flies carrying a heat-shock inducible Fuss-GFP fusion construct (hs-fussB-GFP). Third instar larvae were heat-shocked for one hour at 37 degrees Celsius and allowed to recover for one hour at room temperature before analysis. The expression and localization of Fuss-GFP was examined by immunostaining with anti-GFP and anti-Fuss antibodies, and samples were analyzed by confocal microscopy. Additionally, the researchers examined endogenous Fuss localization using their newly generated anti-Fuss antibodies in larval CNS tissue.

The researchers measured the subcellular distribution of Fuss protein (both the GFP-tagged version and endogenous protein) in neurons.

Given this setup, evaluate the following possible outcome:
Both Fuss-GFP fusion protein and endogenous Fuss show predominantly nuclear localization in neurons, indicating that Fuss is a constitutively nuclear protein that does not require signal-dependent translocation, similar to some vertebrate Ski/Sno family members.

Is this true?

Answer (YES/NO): YES